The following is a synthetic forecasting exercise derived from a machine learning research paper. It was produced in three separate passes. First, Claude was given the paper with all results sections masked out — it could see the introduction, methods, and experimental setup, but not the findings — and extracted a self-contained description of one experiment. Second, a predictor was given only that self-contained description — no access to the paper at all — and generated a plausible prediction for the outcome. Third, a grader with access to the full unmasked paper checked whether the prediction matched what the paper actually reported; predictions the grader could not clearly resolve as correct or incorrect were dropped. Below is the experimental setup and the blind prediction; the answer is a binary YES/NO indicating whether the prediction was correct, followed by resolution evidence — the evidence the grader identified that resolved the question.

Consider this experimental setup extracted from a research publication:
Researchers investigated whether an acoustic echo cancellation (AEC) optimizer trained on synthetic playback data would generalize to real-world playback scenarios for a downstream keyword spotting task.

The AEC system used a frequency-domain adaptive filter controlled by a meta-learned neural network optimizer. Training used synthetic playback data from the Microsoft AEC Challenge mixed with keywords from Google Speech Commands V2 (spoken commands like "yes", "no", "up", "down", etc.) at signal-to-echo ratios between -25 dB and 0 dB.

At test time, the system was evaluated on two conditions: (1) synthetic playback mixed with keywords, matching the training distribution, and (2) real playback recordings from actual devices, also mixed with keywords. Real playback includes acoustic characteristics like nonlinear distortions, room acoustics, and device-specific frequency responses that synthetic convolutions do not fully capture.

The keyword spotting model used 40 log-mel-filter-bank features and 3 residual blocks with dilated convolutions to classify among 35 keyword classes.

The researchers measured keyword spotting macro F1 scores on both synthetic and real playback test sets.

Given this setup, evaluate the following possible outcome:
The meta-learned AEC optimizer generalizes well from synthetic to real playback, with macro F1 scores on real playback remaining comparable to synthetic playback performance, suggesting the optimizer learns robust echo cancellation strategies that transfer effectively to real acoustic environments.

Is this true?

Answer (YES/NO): NO